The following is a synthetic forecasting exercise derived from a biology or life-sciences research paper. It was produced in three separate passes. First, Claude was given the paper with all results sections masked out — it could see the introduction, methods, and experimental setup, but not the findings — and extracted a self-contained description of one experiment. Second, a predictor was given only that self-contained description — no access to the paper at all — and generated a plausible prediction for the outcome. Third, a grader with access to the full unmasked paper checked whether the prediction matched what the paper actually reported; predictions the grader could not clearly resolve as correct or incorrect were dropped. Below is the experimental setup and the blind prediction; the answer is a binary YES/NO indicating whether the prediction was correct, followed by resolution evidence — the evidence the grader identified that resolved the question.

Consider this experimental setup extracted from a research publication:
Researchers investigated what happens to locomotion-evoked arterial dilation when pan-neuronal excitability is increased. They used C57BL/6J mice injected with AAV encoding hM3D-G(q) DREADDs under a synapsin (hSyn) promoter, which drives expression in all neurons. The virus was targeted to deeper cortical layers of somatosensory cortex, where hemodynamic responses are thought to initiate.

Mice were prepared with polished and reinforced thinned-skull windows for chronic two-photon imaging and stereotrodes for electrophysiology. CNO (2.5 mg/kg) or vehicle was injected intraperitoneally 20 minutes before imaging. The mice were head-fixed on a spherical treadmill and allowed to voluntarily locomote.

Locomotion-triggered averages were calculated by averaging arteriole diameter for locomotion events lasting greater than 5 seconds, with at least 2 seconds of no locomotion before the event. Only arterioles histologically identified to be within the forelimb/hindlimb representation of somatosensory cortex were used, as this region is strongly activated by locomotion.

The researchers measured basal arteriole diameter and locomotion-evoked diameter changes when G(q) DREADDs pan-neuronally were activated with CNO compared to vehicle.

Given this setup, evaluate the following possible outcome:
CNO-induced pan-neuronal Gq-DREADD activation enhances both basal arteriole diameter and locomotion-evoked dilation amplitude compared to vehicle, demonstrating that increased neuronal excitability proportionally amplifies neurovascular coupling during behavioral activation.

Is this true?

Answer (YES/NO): NO